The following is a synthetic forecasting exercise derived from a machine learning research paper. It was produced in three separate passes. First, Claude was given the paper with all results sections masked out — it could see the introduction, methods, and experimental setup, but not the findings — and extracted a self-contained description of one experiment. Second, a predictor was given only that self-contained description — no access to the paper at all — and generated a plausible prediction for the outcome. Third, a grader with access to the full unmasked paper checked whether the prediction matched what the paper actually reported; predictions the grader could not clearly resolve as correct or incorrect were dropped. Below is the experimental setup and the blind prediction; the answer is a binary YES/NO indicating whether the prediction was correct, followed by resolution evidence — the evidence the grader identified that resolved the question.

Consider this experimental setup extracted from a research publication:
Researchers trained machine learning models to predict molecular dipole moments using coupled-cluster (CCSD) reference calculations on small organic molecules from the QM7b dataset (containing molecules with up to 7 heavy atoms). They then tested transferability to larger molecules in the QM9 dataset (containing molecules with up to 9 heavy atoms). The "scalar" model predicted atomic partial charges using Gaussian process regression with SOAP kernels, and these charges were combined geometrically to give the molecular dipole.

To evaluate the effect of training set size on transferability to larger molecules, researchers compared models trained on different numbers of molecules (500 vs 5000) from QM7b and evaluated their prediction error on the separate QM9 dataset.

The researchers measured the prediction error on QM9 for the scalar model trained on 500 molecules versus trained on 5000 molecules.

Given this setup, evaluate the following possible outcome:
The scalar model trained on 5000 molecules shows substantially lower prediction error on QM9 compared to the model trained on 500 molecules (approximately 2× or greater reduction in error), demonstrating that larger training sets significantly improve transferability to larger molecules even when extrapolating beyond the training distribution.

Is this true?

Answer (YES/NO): NO